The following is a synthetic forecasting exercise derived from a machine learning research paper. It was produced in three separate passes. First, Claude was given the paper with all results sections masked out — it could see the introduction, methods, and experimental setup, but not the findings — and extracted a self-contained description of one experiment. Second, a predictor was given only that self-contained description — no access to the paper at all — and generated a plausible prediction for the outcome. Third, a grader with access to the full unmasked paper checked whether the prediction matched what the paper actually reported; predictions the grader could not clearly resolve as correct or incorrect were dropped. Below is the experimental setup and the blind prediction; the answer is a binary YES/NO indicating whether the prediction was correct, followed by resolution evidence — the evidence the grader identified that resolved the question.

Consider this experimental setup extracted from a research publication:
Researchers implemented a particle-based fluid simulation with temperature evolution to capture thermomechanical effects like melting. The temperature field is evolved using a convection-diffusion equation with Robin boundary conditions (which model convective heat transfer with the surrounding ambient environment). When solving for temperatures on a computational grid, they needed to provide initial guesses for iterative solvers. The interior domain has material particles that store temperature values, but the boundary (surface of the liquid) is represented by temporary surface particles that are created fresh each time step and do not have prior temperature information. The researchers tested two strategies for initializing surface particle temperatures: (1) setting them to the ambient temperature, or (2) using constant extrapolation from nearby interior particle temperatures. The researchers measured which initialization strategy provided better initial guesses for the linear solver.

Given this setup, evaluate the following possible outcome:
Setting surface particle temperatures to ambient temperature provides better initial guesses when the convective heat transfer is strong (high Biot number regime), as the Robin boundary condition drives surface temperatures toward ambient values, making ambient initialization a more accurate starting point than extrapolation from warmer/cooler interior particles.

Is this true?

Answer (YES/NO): NO